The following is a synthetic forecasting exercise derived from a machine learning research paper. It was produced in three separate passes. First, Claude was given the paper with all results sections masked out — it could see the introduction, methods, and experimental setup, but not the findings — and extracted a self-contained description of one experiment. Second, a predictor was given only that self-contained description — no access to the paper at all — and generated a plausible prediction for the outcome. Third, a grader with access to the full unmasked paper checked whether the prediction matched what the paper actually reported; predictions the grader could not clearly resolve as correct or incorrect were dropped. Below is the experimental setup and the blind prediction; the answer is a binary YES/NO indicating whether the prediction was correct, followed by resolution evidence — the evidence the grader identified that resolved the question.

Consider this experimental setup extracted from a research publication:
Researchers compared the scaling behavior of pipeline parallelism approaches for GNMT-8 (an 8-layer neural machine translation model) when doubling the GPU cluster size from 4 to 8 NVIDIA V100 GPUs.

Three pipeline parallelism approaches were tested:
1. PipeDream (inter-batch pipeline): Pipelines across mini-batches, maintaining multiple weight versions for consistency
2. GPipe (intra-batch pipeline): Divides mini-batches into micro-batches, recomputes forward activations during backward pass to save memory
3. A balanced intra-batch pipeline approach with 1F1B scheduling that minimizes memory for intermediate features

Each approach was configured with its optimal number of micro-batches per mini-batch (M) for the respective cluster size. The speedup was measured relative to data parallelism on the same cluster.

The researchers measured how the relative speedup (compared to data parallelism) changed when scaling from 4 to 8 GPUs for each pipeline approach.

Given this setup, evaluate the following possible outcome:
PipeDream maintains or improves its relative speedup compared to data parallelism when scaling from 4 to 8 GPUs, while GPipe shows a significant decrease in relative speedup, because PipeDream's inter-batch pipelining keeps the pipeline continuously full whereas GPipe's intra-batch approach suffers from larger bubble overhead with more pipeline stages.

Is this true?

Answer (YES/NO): NO